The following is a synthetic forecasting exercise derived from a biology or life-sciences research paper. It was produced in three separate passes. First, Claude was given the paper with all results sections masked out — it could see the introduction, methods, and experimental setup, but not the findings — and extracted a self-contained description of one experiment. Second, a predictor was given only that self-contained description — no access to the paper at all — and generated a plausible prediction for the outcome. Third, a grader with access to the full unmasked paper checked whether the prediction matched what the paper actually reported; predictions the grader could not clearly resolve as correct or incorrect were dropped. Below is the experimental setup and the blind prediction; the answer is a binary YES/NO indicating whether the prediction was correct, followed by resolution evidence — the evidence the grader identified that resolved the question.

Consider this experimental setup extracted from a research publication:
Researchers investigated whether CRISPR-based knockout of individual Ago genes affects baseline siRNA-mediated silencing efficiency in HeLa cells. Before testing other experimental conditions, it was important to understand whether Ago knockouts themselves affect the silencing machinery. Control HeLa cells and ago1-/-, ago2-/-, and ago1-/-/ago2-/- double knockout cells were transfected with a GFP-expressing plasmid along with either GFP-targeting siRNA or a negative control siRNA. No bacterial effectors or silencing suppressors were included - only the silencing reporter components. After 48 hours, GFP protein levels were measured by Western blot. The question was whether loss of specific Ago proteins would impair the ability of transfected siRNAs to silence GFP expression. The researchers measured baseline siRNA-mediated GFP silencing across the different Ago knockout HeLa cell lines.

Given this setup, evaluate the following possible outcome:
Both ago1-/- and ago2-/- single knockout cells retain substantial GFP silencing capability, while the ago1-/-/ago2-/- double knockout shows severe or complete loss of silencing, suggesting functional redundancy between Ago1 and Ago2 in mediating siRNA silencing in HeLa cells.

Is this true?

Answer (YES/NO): NO